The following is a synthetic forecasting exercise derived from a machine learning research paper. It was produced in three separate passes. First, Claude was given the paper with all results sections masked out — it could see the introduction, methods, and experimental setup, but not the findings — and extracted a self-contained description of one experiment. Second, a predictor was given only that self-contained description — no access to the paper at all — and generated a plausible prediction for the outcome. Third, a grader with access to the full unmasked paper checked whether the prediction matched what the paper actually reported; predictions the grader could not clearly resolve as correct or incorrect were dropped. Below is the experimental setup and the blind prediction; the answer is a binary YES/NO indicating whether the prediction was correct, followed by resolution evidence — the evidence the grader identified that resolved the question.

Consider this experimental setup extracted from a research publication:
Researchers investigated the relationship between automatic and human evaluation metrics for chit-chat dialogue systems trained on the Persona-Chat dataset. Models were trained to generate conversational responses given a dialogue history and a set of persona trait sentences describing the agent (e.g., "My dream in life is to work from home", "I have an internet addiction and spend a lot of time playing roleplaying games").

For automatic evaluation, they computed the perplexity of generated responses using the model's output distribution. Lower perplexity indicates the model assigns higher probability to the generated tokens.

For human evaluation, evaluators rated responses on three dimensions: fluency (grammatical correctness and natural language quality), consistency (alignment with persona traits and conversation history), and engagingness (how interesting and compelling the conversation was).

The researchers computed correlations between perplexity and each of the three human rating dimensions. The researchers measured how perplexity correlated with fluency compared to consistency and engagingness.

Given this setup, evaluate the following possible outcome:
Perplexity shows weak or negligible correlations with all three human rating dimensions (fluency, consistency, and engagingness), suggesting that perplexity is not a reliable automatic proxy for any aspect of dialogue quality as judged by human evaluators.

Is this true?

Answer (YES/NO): YES